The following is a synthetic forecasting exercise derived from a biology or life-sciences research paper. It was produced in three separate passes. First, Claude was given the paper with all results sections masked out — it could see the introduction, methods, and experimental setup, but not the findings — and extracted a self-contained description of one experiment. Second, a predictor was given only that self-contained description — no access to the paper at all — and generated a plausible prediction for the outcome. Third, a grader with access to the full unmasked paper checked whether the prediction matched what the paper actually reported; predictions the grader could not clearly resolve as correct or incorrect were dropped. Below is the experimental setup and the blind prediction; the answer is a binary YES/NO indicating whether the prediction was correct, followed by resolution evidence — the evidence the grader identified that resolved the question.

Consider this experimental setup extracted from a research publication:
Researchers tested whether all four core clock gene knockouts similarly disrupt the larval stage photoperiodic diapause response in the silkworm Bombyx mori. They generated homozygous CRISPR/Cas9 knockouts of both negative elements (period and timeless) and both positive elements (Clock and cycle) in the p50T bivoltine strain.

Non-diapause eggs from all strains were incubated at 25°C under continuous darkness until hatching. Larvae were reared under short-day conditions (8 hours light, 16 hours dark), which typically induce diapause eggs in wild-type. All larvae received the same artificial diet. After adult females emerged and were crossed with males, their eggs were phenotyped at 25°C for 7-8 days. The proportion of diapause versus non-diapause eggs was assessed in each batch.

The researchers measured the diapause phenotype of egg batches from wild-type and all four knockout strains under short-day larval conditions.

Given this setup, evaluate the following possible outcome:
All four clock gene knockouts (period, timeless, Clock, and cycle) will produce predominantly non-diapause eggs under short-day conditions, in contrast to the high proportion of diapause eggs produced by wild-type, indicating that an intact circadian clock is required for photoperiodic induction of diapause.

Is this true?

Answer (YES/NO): YES